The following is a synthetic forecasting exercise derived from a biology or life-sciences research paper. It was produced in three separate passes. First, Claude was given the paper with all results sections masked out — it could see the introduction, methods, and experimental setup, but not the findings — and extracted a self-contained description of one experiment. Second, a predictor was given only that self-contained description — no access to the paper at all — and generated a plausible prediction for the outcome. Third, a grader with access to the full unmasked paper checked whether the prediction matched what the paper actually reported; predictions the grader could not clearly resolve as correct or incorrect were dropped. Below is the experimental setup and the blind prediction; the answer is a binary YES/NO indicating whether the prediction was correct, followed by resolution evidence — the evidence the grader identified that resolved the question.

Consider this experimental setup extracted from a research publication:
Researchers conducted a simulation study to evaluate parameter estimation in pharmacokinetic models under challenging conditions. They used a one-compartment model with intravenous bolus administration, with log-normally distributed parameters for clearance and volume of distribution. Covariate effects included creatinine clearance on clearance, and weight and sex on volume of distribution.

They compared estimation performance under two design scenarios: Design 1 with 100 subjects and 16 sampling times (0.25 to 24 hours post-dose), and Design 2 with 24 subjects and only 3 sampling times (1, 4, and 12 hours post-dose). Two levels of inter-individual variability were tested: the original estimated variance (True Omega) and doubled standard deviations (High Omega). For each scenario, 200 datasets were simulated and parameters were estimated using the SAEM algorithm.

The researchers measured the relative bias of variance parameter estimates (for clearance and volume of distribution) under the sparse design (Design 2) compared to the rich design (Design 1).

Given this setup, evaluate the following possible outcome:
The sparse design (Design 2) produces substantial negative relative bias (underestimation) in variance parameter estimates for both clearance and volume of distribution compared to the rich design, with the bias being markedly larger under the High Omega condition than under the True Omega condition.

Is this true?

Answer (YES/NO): NO